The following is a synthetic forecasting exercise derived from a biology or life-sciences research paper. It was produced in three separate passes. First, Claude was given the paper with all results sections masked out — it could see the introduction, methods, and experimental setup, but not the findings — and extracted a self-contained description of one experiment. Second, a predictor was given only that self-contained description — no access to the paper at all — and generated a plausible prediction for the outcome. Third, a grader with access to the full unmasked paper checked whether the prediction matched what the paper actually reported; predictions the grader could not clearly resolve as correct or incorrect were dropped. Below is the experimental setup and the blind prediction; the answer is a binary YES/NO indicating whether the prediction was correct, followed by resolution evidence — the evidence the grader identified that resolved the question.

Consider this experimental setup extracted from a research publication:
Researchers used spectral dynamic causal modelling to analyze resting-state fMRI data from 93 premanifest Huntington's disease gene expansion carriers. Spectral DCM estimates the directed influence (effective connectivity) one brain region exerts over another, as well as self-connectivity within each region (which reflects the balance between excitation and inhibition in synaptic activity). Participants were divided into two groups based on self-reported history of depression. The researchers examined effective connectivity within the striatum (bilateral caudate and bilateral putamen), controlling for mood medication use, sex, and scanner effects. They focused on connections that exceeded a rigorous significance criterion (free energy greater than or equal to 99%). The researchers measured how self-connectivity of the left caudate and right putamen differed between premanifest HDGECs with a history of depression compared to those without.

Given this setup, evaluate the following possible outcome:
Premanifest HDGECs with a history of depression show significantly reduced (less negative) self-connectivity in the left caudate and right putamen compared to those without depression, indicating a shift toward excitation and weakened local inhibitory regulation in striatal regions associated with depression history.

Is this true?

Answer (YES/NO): NO